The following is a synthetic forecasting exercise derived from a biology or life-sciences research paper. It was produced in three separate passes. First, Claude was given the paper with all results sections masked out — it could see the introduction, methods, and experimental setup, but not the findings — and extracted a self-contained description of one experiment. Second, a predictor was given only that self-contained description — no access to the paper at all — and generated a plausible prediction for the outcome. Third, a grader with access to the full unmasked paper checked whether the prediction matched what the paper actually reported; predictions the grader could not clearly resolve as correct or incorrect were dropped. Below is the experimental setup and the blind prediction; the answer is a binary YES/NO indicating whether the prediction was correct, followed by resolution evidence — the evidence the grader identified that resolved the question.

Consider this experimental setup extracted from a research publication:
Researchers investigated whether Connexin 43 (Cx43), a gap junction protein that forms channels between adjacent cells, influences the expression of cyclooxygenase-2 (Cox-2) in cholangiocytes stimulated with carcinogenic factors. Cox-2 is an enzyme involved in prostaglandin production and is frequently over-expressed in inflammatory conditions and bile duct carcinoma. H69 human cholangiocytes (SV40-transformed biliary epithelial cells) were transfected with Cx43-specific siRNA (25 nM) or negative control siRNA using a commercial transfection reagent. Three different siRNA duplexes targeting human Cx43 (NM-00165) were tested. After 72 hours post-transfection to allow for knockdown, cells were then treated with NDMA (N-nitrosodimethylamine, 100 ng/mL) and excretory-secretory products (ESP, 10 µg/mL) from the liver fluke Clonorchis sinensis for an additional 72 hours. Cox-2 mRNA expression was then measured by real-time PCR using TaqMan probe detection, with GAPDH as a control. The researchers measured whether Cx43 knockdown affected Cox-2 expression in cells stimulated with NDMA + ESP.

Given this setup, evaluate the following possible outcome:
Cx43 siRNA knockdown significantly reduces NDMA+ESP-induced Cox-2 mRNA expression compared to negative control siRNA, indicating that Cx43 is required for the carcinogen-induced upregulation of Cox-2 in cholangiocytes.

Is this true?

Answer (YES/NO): YES